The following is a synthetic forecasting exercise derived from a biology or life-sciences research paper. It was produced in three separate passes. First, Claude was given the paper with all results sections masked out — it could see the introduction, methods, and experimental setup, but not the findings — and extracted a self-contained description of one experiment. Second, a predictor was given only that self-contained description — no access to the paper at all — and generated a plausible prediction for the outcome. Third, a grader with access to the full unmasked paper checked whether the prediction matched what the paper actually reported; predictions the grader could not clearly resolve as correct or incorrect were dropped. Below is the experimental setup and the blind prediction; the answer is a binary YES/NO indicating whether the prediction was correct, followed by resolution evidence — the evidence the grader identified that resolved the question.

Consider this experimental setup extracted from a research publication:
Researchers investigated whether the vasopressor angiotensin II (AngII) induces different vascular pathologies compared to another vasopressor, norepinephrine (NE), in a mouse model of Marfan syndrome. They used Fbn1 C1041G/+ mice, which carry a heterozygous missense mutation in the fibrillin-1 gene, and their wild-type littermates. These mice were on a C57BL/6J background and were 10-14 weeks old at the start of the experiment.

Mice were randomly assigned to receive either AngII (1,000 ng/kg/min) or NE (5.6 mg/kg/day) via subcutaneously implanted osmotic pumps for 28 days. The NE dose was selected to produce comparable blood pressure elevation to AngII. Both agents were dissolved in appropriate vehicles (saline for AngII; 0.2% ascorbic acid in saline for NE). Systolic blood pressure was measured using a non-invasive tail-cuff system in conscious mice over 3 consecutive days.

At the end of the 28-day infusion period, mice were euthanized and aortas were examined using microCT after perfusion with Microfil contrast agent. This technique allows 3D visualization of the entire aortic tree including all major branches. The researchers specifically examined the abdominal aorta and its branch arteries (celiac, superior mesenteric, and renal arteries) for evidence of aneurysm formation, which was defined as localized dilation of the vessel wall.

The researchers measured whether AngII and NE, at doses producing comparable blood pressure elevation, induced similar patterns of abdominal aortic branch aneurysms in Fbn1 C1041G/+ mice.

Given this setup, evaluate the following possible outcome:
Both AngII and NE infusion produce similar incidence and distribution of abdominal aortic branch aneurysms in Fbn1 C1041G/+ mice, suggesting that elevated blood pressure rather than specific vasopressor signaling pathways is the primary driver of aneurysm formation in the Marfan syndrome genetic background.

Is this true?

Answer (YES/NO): NO